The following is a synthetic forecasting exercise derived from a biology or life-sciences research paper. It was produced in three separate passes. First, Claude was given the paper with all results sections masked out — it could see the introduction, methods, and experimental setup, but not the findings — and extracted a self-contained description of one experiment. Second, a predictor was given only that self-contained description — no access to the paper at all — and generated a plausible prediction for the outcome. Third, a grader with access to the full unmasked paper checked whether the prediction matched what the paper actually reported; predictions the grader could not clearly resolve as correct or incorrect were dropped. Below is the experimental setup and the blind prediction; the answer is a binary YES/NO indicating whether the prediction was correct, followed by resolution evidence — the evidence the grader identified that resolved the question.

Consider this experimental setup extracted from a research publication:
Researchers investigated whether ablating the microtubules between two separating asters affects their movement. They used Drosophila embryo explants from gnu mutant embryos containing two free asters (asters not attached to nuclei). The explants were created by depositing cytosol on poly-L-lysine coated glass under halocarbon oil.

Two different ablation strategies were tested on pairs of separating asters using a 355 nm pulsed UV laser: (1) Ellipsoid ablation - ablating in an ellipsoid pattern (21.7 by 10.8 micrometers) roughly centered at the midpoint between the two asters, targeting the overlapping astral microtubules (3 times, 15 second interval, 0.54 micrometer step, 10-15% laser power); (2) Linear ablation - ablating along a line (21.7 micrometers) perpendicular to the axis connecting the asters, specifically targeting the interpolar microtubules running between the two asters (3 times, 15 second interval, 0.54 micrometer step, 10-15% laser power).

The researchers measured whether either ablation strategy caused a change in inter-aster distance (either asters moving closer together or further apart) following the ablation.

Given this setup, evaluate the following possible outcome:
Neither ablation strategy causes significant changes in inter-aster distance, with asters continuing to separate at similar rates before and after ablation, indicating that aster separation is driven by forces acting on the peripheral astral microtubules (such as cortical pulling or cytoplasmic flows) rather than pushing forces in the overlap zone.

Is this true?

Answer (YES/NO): NO